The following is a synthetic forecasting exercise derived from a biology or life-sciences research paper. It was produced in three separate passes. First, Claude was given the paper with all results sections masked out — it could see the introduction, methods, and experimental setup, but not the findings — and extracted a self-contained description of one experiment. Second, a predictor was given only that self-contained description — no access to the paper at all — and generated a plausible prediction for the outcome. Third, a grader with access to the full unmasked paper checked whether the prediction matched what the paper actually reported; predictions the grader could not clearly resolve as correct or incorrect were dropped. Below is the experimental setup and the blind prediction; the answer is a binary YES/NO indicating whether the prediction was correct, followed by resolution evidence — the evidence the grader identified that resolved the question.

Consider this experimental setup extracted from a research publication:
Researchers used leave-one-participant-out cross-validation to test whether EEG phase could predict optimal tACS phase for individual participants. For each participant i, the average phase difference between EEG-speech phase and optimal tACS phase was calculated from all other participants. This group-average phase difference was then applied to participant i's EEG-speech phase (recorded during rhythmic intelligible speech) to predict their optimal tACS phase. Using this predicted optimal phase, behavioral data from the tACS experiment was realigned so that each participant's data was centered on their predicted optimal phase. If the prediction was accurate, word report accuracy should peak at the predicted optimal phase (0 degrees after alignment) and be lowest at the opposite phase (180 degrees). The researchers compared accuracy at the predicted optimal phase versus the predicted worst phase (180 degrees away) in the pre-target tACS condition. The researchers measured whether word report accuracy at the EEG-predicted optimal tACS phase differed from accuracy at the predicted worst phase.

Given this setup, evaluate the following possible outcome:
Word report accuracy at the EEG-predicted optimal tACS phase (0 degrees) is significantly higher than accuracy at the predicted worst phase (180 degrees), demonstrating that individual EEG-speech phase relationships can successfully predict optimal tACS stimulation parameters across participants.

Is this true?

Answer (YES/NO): YES